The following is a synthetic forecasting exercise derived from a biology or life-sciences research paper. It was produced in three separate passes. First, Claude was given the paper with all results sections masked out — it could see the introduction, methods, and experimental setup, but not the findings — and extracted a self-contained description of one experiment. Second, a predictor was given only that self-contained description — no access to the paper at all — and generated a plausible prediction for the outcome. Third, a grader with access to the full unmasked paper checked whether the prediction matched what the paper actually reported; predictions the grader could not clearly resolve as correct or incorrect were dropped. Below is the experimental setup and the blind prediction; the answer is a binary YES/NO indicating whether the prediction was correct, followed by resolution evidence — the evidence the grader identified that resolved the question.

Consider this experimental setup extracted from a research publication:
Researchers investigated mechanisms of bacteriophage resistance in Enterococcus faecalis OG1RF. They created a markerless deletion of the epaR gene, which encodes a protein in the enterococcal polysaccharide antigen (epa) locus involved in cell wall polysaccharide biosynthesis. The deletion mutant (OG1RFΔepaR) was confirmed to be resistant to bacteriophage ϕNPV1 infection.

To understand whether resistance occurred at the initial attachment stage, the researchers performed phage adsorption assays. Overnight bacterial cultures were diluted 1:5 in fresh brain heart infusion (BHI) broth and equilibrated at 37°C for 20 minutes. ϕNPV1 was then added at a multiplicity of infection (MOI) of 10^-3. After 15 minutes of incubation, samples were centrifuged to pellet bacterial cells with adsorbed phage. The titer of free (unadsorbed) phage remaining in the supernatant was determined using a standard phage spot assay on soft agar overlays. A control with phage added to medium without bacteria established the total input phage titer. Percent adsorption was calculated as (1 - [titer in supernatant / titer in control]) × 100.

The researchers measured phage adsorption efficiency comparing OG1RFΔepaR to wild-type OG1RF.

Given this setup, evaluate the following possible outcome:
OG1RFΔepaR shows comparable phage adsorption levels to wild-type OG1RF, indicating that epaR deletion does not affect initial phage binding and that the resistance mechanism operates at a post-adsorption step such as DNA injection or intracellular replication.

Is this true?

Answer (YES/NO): NO